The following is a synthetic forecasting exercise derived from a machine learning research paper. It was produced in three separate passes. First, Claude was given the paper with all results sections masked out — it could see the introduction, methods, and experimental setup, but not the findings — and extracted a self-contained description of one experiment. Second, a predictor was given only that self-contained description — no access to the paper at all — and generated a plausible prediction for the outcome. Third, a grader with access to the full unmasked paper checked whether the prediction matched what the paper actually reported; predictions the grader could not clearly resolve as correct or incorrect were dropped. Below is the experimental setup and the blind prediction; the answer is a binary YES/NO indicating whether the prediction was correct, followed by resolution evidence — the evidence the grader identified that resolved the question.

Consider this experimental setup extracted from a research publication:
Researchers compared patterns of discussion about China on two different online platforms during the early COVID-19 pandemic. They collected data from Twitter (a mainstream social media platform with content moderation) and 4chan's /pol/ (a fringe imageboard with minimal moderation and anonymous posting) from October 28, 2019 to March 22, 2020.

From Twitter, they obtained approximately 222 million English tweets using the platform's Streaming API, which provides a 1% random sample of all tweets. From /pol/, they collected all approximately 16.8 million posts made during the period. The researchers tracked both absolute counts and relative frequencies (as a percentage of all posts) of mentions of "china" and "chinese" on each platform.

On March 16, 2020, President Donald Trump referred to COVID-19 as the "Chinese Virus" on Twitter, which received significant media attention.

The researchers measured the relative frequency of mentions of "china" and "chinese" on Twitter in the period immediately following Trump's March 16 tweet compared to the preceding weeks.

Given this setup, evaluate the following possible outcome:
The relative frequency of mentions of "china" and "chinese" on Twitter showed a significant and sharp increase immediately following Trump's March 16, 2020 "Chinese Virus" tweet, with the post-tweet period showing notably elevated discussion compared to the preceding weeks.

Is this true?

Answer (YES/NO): NO